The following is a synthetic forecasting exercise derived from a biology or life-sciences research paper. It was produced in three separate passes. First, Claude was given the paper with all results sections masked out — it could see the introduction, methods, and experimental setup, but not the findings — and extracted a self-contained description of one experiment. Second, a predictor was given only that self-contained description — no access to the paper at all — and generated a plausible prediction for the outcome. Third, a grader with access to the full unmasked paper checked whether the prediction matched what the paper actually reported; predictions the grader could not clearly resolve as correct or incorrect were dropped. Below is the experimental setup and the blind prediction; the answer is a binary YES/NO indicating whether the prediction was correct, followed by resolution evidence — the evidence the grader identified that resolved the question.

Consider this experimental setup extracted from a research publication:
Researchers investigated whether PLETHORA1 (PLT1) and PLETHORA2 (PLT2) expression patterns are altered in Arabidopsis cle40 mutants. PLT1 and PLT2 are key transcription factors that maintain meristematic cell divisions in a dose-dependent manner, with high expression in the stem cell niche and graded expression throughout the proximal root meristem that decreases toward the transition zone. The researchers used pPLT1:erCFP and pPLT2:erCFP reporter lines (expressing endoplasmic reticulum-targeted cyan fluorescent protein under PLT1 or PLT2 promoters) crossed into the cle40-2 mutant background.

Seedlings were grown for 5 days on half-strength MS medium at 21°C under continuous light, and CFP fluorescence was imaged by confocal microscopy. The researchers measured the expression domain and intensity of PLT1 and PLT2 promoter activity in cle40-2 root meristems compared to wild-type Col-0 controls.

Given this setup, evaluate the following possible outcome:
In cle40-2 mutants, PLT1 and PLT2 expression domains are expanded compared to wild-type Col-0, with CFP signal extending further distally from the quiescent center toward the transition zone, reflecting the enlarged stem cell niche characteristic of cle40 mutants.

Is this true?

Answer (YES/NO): NO